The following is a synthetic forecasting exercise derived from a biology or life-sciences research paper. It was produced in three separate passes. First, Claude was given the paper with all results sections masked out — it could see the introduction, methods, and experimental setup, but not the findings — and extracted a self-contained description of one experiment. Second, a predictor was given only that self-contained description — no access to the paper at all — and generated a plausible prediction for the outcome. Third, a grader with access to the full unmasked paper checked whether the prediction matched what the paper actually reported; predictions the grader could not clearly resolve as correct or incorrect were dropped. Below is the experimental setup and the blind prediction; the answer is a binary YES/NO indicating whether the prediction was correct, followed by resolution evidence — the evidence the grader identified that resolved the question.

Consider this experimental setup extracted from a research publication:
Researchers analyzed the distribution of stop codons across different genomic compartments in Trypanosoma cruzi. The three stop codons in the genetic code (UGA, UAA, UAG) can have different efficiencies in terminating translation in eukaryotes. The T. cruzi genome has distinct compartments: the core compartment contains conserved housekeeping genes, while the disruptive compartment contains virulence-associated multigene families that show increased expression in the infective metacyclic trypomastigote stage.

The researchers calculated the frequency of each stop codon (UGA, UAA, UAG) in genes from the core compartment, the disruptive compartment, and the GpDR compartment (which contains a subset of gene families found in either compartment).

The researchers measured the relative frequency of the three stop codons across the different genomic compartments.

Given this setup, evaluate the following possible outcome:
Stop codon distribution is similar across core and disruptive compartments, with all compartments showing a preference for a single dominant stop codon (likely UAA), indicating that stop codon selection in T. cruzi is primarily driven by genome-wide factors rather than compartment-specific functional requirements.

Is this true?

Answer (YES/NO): NO